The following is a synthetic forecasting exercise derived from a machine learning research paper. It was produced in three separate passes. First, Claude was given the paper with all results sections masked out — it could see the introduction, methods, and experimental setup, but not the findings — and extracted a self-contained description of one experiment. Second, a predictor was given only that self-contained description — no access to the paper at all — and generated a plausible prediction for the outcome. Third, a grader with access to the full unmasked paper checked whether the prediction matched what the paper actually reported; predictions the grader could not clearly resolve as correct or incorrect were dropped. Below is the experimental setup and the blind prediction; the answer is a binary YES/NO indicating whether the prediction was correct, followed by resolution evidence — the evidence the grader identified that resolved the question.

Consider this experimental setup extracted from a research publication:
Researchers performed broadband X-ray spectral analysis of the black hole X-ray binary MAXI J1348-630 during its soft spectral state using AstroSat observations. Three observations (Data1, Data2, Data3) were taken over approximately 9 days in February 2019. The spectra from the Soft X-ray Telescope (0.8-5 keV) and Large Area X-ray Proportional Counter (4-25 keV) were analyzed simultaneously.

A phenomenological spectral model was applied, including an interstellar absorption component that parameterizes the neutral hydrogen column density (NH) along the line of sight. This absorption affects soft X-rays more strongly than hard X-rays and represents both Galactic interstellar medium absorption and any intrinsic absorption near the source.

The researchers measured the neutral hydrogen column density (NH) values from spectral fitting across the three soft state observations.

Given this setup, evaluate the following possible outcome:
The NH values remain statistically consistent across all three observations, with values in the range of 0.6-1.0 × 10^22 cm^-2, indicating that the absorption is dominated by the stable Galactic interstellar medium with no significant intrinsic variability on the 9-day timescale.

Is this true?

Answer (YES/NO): NO